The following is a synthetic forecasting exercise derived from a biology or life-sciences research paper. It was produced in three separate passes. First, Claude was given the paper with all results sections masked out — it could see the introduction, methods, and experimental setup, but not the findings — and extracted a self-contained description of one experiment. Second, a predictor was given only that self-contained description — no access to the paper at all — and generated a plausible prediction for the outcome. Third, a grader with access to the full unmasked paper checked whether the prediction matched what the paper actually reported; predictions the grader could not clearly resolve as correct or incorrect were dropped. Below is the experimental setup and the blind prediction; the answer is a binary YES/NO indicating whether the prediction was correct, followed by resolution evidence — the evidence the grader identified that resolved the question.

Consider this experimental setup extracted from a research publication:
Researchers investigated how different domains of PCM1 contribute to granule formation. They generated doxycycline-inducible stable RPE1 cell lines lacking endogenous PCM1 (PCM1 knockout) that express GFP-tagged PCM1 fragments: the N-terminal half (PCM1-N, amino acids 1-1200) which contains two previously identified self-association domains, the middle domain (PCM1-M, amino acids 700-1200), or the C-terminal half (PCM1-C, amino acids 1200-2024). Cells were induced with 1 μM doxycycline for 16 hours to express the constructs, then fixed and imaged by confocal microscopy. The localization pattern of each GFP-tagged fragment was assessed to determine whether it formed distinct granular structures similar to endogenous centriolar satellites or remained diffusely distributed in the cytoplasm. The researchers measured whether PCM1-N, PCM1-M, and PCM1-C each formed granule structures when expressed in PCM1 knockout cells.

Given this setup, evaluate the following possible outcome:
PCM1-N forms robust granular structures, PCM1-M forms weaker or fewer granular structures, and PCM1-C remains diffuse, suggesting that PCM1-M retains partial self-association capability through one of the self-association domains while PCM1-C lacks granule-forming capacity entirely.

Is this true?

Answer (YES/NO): NO